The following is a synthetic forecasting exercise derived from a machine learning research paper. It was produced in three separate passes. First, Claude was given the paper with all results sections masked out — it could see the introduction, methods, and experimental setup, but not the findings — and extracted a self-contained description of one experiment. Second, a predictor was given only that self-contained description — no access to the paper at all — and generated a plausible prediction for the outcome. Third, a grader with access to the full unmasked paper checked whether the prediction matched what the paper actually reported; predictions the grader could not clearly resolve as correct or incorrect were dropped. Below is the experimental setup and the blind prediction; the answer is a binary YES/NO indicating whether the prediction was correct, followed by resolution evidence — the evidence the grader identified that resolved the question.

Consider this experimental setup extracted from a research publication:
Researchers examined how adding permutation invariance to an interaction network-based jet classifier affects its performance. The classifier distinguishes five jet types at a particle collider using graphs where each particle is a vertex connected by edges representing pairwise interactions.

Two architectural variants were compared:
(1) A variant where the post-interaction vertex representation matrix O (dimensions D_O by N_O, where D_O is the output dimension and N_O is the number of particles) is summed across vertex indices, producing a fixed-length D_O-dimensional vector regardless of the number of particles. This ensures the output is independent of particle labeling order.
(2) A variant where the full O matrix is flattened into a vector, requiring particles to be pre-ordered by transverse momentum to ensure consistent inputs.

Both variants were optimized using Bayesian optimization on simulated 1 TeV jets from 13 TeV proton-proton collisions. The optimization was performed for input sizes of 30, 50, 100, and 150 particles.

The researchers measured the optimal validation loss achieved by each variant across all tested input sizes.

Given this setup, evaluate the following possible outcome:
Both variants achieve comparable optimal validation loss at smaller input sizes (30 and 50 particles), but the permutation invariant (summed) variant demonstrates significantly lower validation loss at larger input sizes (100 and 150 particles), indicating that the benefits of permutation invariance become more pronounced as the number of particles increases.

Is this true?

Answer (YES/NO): NO